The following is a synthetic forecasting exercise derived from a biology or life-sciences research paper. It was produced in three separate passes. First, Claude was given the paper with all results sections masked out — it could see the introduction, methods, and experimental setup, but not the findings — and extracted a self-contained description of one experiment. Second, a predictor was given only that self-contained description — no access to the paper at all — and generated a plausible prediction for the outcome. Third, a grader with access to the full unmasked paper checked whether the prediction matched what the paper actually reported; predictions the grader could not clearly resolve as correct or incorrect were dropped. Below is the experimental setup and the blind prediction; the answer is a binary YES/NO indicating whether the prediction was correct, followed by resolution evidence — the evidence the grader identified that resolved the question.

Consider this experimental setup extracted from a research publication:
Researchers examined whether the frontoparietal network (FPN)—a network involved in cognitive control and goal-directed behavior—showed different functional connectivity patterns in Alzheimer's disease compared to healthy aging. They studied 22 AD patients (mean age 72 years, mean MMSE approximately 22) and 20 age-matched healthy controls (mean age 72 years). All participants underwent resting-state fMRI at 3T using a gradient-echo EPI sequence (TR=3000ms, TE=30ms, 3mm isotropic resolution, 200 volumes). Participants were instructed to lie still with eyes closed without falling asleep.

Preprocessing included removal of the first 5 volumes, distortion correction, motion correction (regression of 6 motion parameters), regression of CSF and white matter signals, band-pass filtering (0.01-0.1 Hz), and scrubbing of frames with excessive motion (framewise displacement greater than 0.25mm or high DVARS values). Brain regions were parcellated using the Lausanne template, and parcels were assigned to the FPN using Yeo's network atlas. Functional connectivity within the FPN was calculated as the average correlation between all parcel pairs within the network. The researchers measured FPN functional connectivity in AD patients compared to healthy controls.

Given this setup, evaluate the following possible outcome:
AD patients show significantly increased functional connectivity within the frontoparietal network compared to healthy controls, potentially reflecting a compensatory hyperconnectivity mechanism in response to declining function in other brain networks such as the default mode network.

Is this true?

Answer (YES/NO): NO